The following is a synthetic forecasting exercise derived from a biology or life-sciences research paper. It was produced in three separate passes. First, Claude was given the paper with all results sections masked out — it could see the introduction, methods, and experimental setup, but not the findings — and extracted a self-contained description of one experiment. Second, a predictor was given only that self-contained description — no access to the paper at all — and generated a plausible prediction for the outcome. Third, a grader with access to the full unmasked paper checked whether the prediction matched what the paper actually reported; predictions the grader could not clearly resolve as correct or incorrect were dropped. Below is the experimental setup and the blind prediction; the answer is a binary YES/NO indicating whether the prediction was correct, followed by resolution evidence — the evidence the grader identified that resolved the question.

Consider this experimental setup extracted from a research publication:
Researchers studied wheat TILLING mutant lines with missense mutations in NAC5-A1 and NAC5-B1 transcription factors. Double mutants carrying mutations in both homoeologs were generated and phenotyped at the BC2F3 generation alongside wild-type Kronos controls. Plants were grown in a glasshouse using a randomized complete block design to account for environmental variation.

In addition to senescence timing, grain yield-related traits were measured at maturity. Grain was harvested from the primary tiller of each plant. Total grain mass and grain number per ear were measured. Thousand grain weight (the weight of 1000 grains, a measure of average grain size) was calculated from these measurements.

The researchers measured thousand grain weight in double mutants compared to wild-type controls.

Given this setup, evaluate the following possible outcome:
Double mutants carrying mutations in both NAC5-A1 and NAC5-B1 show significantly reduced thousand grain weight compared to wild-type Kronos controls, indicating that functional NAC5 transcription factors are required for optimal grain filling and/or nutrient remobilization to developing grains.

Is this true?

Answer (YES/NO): NO